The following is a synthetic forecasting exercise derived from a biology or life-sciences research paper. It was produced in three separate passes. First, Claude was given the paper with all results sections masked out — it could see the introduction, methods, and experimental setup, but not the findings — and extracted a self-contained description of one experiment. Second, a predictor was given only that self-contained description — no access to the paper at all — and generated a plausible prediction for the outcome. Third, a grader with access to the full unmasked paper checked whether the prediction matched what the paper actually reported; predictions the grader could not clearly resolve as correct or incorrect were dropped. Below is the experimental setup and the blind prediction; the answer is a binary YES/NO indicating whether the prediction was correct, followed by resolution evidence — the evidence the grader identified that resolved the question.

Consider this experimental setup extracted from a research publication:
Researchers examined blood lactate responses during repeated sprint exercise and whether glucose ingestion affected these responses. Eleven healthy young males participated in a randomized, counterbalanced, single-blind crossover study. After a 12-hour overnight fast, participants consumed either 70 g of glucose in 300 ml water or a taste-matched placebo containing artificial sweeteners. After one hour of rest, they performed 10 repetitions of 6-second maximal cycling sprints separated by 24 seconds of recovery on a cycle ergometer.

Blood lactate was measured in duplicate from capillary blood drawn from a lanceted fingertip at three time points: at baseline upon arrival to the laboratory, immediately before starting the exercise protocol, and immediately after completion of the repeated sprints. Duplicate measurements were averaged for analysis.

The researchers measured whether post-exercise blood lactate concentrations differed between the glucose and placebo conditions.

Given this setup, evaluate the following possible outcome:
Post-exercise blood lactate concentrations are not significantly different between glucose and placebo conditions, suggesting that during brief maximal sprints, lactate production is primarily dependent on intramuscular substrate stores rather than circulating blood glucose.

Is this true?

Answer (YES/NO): NO